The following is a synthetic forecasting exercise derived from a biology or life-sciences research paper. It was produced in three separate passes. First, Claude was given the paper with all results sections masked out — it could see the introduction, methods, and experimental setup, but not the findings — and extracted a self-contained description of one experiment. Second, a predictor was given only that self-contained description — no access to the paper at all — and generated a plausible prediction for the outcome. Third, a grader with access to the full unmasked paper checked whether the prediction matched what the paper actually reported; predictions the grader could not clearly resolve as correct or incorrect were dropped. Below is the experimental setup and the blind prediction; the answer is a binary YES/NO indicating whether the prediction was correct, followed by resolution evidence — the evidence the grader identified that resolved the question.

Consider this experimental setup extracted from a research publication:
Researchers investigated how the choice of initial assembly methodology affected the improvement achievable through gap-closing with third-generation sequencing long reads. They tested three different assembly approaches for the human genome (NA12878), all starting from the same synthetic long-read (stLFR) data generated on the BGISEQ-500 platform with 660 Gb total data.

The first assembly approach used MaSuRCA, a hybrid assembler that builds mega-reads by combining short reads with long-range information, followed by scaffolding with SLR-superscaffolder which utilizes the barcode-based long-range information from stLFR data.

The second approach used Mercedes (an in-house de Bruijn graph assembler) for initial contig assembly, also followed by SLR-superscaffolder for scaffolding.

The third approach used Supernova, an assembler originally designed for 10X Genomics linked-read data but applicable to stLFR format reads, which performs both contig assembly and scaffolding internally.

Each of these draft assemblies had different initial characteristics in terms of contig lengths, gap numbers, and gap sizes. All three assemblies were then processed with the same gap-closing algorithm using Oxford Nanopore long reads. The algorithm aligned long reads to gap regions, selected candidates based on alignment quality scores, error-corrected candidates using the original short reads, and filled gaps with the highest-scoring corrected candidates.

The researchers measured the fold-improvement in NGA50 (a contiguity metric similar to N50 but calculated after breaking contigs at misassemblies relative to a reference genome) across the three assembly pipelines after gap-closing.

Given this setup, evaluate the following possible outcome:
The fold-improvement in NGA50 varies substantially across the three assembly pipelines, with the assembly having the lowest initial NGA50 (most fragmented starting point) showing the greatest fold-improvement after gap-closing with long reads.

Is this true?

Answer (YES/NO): YES